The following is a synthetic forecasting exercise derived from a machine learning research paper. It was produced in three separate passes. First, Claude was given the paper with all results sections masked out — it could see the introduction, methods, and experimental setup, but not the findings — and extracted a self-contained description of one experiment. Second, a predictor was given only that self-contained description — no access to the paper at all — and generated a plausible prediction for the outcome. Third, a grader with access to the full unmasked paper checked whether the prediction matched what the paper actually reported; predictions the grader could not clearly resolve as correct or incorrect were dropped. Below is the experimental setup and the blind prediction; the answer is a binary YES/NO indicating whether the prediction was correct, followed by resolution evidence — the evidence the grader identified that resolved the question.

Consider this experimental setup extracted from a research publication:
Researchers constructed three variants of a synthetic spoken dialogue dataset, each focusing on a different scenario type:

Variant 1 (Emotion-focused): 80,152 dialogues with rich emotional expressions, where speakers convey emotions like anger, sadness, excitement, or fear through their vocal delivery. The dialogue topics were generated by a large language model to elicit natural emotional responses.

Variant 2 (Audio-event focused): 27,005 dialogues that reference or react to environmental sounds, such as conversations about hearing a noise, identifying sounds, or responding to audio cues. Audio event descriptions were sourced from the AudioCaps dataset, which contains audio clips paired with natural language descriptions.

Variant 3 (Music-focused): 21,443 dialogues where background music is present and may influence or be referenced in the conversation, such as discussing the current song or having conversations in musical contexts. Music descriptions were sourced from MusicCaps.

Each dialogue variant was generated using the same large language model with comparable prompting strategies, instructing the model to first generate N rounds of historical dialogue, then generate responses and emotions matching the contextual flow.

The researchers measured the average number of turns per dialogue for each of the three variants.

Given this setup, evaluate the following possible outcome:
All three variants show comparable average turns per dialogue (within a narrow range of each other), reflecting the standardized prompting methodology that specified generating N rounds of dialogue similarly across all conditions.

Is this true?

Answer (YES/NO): YES